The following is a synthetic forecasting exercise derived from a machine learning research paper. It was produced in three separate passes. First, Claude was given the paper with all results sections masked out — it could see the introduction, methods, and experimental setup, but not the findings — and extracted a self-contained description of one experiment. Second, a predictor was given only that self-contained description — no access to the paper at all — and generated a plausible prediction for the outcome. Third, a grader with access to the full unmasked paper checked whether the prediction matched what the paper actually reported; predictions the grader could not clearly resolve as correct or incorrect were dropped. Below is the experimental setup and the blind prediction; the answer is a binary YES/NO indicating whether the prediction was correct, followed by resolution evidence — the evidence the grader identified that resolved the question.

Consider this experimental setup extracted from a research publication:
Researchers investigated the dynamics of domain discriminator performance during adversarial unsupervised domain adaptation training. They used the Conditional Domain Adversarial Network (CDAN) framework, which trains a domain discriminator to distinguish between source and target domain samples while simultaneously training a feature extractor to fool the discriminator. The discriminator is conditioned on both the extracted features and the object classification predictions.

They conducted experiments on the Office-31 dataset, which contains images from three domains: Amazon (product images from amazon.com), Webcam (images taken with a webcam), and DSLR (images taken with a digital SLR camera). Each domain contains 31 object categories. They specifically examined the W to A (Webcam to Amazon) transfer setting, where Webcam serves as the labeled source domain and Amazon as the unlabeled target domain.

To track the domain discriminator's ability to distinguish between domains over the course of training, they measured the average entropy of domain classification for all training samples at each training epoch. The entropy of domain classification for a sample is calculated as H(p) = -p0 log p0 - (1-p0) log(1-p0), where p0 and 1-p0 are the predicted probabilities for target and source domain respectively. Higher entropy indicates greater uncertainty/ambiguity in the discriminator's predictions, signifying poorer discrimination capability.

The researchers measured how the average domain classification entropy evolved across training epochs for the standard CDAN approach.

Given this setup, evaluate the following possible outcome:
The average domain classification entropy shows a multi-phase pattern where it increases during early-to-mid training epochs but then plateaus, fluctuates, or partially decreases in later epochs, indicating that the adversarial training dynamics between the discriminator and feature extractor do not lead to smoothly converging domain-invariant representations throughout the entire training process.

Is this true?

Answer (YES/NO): NO